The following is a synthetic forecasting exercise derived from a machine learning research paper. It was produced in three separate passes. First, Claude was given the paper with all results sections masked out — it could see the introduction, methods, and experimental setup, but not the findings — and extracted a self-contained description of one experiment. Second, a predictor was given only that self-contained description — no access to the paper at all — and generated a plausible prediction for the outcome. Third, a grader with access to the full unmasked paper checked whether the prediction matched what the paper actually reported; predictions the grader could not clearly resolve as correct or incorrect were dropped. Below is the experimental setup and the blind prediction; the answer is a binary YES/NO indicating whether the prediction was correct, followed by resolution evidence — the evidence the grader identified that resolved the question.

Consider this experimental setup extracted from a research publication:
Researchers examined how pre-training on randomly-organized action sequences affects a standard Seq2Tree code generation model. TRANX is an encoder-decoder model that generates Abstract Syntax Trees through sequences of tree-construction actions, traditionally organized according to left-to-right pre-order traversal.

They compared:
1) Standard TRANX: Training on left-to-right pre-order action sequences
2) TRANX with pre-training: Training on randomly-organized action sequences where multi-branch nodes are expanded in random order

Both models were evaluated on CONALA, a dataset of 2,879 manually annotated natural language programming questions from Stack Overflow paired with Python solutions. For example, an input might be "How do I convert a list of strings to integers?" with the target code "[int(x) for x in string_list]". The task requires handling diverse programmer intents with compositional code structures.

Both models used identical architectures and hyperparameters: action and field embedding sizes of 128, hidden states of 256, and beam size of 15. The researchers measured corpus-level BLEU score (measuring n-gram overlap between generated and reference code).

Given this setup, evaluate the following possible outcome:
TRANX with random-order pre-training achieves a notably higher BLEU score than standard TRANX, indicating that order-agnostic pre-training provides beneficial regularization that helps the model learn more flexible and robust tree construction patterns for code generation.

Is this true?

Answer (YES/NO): NO